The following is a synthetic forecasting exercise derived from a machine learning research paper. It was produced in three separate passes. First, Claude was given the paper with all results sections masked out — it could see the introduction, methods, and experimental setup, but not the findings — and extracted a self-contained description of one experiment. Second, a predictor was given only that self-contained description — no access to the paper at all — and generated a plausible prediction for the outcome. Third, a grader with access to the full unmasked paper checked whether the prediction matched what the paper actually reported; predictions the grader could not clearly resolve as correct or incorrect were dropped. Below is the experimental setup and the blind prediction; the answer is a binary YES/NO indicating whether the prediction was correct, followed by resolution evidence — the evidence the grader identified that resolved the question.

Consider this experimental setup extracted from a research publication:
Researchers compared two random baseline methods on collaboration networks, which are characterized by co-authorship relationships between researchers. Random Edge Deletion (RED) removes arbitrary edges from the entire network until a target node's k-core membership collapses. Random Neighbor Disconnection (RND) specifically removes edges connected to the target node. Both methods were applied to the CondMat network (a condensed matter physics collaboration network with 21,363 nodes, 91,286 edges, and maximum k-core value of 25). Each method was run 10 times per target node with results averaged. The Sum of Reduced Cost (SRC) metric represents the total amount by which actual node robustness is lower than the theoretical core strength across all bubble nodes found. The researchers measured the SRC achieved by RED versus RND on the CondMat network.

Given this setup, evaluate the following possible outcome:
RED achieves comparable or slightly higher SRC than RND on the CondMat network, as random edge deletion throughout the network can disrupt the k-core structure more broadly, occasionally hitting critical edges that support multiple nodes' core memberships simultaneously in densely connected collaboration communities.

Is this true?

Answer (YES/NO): NO